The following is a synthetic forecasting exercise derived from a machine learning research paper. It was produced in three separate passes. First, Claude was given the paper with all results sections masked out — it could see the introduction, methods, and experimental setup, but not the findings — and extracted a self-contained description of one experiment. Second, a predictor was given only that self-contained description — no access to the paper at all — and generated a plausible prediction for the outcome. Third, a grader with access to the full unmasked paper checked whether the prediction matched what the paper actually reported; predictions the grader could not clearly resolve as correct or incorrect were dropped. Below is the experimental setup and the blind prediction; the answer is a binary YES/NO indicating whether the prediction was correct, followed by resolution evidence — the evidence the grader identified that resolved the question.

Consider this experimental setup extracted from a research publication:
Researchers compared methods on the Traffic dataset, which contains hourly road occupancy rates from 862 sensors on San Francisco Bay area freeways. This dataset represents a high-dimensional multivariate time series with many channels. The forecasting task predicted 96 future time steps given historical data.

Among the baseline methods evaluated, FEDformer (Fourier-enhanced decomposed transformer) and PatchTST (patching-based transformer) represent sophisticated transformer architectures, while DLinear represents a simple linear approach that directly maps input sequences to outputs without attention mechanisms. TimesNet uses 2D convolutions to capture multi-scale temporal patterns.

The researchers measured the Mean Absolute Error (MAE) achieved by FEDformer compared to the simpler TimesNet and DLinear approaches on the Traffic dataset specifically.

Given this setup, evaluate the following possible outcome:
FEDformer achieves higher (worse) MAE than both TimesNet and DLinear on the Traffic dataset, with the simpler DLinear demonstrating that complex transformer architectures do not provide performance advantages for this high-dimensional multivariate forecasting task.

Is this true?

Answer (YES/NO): YES